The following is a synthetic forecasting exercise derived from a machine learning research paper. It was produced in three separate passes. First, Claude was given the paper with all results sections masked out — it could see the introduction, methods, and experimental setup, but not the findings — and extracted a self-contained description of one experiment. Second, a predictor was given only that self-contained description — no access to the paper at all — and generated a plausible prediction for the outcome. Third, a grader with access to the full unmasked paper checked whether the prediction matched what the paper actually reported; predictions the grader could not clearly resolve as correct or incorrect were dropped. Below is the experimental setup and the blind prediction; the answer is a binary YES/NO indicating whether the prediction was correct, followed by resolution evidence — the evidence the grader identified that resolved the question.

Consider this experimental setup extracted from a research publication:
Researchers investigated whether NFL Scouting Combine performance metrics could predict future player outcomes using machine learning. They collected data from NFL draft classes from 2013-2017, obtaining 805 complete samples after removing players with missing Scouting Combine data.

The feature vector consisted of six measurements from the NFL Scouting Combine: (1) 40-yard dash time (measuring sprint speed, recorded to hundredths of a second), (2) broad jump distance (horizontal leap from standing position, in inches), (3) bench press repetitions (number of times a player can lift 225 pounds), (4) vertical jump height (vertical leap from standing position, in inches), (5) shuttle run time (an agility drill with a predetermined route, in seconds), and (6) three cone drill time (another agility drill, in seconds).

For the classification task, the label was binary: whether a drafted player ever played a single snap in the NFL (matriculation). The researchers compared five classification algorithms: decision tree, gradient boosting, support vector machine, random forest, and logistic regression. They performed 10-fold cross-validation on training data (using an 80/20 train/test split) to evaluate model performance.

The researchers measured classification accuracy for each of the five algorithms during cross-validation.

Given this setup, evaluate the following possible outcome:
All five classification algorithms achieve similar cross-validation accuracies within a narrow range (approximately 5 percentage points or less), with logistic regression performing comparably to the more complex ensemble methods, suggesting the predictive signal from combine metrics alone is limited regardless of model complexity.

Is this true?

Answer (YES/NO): NO